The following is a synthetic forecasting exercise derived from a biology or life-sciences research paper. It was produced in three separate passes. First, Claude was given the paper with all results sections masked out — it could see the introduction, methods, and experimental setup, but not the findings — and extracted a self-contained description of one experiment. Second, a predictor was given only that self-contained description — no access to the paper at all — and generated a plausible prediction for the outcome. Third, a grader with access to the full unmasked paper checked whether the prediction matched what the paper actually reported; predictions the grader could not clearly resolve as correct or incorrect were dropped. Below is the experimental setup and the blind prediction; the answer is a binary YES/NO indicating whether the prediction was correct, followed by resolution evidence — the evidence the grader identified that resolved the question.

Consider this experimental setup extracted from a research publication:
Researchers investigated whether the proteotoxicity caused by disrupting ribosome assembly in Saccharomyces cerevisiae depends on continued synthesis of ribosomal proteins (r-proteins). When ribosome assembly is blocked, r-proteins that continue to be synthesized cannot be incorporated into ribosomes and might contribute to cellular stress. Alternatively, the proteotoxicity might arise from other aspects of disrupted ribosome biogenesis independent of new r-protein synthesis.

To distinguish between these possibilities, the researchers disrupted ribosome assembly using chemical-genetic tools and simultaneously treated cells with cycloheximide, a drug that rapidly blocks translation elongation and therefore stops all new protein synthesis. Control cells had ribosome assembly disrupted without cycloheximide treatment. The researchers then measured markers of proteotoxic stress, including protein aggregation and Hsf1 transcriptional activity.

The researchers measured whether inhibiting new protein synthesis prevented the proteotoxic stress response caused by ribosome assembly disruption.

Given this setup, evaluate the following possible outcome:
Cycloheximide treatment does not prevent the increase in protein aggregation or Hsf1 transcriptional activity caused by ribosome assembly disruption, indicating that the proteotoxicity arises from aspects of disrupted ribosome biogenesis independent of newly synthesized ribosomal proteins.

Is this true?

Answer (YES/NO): NO